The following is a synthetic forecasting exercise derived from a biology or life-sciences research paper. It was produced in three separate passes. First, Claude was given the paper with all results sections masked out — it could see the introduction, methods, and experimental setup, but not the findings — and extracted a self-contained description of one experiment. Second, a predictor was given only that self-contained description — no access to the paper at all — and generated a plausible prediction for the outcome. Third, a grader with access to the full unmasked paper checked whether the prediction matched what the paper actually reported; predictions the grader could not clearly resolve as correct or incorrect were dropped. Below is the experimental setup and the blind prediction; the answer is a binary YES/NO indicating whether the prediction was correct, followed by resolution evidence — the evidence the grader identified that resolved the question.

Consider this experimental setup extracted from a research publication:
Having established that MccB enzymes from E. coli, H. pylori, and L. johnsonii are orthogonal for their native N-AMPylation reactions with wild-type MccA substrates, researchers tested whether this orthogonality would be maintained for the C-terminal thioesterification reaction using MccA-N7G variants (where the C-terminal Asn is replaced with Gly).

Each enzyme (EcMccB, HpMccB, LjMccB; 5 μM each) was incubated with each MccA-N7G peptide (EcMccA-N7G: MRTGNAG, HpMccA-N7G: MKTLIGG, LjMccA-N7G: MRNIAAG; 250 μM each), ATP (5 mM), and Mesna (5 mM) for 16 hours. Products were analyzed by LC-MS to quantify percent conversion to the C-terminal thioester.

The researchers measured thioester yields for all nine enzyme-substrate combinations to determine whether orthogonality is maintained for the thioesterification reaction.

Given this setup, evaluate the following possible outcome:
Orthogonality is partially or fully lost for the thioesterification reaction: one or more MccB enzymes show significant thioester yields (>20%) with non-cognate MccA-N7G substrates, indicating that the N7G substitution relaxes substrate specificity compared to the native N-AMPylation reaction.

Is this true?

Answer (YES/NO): NO